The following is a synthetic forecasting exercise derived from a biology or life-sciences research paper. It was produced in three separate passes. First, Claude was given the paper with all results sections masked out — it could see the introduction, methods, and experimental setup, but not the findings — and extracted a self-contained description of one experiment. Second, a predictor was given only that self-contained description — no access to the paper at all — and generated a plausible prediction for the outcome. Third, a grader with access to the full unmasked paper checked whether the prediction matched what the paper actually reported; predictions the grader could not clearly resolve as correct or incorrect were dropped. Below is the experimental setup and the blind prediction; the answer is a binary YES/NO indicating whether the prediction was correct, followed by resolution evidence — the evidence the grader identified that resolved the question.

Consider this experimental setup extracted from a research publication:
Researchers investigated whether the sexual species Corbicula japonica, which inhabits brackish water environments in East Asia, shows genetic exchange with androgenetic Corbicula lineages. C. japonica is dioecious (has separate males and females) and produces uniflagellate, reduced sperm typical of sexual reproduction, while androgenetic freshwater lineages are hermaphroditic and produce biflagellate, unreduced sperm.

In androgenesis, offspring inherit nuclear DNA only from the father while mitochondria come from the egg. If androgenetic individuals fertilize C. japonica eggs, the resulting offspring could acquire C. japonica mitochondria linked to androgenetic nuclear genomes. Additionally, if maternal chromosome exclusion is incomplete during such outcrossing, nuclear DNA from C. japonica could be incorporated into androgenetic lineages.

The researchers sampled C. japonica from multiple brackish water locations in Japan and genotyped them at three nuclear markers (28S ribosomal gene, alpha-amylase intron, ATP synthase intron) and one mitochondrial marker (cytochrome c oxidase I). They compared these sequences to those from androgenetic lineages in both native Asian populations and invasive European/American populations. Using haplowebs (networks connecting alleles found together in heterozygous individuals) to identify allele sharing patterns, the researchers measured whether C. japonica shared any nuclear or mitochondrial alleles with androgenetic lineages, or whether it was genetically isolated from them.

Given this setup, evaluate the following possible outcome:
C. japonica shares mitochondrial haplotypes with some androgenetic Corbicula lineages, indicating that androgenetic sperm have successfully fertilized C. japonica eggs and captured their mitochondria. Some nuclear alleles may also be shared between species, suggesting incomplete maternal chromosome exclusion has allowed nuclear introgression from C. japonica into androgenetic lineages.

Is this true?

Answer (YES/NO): NO